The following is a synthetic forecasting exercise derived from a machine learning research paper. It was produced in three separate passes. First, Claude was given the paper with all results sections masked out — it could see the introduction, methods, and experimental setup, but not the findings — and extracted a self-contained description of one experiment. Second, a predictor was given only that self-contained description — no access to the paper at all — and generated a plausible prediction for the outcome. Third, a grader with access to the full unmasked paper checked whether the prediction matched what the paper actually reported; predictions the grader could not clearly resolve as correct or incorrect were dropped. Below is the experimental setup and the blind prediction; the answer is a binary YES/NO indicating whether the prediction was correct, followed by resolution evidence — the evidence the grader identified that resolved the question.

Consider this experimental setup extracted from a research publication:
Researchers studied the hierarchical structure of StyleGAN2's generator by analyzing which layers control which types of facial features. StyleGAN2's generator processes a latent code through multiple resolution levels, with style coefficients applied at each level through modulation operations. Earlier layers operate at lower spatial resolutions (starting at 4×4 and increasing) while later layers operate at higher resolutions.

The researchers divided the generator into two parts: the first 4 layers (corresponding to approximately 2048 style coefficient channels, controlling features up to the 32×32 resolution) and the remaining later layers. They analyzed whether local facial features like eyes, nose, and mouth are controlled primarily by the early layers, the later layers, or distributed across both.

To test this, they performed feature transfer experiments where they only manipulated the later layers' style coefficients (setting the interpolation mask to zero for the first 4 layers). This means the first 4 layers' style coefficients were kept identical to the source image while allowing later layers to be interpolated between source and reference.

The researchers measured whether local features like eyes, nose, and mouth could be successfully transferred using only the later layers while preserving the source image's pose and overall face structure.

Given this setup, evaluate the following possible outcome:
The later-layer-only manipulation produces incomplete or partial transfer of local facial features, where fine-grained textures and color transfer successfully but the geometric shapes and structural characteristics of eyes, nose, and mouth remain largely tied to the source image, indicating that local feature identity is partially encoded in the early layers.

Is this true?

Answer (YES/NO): NO